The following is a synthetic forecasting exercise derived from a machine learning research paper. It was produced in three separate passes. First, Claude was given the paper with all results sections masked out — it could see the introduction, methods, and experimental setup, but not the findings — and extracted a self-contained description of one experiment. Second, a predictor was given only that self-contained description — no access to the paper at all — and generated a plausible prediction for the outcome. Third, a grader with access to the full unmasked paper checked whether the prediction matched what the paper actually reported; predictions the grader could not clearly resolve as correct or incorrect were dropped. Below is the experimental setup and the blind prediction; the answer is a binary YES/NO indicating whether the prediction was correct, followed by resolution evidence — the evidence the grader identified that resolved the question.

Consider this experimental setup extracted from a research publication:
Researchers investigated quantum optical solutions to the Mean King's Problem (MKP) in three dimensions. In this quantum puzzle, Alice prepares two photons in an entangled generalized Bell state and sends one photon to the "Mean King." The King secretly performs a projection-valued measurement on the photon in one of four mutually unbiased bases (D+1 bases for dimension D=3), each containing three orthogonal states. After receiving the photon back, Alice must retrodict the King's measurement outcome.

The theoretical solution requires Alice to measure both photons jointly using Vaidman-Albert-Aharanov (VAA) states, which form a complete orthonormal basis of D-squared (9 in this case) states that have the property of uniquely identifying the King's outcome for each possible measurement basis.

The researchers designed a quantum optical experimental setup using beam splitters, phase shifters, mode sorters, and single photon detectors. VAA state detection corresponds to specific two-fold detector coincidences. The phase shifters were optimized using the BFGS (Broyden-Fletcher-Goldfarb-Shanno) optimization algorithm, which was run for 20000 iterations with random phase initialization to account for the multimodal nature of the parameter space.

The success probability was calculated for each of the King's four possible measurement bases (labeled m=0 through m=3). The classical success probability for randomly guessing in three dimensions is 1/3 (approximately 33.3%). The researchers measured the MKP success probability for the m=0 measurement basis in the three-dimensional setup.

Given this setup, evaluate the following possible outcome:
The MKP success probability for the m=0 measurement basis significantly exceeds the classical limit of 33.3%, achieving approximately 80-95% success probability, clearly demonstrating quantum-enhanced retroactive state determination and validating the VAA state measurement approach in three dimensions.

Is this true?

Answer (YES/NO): YES